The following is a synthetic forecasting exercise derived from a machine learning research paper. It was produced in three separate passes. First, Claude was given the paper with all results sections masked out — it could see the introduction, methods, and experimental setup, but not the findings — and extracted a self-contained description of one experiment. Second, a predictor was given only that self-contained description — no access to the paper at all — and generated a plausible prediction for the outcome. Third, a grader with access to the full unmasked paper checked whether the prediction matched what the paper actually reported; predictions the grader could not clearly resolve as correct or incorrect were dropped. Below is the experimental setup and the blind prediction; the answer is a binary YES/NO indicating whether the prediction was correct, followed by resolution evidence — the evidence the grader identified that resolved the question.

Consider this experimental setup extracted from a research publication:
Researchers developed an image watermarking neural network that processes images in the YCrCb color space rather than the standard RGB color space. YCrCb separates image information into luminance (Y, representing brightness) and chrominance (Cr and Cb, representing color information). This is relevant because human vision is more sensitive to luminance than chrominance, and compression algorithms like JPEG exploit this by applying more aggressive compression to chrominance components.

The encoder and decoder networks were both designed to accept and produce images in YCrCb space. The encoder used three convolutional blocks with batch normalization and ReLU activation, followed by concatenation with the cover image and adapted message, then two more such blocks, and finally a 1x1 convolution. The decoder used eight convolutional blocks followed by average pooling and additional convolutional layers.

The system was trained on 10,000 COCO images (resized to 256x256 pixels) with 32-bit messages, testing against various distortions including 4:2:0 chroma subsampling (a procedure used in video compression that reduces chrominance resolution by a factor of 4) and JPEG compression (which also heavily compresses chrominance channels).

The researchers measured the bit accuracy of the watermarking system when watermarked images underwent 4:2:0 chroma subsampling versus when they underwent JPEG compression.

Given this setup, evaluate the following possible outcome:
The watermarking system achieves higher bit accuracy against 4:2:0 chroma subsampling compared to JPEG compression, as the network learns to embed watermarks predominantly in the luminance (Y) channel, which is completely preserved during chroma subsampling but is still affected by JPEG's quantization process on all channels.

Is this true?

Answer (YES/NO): YES